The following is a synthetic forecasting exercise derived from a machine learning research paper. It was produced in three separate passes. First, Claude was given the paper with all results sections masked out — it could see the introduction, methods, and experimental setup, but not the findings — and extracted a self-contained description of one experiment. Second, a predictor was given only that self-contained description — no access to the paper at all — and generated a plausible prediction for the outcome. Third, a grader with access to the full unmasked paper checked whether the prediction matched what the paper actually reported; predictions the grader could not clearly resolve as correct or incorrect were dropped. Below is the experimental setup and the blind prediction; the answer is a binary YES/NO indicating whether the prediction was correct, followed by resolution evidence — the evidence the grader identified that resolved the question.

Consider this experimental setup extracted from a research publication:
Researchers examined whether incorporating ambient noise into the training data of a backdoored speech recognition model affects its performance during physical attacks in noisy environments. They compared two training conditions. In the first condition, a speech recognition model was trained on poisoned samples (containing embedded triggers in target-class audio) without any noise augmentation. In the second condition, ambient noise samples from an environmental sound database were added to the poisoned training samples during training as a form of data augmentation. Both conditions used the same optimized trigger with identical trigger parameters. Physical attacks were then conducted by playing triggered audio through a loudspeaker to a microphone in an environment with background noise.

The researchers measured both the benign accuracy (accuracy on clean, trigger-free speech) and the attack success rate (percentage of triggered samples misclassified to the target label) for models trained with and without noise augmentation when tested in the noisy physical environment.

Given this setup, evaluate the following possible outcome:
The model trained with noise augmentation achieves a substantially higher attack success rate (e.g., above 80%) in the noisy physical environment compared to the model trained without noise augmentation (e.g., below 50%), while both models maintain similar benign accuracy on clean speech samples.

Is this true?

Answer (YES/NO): NO